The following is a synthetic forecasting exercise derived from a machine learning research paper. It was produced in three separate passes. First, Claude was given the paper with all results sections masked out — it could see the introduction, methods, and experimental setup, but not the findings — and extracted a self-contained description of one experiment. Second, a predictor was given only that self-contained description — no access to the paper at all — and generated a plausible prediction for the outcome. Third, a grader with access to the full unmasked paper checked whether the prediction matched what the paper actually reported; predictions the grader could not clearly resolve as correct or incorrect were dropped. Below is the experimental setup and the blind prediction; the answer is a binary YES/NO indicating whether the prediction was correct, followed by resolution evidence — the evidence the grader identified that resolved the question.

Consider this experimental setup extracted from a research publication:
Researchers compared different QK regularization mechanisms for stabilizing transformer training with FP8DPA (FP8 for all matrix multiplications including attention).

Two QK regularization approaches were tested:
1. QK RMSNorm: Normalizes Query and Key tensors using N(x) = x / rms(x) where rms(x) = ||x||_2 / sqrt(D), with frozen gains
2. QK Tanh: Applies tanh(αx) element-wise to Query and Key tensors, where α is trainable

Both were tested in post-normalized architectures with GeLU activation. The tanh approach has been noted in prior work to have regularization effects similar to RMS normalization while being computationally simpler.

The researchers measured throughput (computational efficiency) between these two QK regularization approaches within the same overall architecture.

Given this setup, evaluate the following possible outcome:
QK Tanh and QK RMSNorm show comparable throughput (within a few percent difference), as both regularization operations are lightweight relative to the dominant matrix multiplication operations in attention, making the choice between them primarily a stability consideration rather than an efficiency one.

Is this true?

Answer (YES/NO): NO